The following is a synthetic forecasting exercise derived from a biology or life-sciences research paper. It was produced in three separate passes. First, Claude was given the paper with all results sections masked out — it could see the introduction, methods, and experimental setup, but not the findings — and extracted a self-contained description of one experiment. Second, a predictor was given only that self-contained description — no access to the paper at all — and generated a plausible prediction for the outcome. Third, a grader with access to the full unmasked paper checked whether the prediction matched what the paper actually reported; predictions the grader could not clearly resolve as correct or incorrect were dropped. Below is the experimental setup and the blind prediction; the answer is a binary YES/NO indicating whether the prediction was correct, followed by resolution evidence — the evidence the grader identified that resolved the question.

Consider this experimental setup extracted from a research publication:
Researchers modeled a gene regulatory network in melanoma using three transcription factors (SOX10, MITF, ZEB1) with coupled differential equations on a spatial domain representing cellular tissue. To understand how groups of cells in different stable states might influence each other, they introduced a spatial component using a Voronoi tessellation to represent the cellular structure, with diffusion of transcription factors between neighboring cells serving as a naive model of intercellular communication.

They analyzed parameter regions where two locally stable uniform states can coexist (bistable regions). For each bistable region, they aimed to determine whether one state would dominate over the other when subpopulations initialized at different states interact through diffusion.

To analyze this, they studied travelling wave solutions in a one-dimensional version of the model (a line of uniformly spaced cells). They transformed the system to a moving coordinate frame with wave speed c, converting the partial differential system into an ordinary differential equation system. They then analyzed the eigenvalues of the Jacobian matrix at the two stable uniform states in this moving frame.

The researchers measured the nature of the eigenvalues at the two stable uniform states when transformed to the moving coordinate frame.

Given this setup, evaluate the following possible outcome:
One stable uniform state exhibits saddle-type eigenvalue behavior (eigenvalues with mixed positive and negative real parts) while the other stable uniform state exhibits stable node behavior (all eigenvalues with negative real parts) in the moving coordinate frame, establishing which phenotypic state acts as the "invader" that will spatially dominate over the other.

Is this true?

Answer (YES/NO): NO